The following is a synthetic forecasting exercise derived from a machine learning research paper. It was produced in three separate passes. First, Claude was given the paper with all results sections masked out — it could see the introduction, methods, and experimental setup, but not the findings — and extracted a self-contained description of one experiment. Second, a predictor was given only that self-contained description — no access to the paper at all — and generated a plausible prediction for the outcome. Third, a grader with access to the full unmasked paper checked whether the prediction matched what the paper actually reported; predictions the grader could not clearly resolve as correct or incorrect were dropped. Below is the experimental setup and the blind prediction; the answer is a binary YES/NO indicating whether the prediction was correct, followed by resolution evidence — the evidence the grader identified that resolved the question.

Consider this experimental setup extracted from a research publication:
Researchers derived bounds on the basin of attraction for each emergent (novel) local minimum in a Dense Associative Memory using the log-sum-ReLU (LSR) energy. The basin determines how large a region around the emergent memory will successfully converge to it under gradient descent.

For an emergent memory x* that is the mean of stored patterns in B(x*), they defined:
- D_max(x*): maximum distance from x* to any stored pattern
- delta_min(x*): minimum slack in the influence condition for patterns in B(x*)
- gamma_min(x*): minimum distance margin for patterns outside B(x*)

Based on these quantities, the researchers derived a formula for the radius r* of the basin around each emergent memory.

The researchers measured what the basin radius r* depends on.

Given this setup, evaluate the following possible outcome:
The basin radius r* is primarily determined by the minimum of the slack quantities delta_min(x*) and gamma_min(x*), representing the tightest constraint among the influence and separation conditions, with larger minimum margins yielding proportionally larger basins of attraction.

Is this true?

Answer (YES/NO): NO